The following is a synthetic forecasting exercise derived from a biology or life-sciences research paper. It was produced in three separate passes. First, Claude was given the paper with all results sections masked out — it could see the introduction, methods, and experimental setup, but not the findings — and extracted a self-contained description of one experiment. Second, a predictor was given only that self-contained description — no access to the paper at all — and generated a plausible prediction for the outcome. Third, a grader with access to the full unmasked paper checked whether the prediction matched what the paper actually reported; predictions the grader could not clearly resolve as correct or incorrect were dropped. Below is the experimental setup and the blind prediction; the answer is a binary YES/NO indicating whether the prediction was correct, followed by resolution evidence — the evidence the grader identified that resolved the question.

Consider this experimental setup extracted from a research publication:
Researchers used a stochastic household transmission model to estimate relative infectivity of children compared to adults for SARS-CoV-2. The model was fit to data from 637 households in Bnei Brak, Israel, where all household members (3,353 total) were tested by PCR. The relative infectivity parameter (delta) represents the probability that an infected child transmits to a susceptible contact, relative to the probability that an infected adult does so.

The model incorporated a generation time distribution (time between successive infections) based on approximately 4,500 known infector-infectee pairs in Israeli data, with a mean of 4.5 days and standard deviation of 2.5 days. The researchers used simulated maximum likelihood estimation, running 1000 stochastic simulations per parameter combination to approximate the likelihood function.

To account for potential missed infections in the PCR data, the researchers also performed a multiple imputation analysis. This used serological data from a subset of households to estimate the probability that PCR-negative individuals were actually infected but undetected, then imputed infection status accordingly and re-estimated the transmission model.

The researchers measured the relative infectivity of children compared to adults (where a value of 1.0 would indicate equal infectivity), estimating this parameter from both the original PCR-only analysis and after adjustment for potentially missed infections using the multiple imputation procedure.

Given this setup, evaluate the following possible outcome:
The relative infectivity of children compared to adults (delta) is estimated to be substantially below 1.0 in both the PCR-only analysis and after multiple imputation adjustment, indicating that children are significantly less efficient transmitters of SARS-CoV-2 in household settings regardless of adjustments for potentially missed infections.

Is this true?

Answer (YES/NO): YES